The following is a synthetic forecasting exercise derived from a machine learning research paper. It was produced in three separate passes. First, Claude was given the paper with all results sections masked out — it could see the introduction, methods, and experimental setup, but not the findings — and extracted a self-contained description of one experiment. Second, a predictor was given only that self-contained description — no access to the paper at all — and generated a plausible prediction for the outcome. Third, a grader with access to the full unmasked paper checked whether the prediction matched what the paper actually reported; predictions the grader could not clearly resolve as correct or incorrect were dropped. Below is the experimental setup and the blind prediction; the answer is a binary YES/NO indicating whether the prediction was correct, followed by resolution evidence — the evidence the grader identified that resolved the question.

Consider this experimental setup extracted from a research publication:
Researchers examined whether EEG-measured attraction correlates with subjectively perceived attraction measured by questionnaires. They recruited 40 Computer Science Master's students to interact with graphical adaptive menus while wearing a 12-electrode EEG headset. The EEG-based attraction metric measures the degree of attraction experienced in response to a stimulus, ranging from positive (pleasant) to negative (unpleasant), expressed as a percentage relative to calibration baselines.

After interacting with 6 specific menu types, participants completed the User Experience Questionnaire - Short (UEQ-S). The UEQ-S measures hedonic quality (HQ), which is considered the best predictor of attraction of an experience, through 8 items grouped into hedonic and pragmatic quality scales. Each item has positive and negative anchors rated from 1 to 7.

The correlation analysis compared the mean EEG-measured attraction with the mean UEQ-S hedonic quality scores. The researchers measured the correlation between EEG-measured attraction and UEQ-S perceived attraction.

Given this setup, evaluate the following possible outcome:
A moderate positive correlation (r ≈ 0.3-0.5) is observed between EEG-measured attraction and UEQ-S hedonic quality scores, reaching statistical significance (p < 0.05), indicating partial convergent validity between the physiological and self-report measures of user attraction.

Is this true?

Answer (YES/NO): NO